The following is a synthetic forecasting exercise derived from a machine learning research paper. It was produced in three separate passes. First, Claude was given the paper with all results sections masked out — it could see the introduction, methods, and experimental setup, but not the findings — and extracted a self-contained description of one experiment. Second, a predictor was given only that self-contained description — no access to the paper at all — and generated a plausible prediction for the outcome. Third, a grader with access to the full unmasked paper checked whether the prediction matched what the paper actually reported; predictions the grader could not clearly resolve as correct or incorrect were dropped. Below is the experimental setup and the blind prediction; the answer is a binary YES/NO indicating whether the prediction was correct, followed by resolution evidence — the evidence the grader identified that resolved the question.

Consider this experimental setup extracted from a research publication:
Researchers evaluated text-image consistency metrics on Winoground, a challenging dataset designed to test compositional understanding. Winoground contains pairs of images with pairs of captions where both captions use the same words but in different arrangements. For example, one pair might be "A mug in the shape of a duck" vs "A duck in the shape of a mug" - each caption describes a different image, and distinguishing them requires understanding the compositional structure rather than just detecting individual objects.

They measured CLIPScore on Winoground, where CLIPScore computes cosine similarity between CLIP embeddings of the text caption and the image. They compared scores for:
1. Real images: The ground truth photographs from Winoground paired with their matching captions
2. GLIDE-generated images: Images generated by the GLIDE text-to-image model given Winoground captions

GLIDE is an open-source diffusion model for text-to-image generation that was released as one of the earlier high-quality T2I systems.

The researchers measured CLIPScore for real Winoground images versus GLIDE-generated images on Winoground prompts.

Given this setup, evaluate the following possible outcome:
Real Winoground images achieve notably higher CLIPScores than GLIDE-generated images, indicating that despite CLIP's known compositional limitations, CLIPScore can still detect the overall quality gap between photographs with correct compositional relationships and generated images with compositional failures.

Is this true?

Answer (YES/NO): NO